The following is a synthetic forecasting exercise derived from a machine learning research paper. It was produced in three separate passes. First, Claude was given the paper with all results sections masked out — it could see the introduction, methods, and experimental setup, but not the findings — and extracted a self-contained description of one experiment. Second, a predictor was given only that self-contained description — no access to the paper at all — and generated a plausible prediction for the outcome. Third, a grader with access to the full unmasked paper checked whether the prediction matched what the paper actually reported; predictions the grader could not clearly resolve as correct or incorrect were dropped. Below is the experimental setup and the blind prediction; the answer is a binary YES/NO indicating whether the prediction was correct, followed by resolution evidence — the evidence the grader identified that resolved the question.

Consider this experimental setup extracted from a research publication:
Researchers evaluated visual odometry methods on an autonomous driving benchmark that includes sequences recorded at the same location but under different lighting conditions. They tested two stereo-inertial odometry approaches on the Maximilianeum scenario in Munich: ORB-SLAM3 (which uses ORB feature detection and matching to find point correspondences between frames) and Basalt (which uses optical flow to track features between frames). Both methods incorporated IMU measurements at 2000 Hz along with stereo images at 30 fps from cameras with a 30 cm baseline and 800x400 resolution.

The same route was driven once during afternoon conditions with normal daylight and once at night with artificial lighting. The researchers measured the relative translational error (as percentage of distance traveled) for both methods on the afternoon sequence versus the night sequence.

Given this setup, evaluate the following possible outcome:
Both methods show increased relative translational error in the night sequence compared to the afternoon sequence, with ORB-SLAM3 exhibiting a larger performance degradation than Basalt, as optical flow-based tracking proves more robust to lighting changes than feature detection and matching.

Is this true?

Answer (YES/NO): NO